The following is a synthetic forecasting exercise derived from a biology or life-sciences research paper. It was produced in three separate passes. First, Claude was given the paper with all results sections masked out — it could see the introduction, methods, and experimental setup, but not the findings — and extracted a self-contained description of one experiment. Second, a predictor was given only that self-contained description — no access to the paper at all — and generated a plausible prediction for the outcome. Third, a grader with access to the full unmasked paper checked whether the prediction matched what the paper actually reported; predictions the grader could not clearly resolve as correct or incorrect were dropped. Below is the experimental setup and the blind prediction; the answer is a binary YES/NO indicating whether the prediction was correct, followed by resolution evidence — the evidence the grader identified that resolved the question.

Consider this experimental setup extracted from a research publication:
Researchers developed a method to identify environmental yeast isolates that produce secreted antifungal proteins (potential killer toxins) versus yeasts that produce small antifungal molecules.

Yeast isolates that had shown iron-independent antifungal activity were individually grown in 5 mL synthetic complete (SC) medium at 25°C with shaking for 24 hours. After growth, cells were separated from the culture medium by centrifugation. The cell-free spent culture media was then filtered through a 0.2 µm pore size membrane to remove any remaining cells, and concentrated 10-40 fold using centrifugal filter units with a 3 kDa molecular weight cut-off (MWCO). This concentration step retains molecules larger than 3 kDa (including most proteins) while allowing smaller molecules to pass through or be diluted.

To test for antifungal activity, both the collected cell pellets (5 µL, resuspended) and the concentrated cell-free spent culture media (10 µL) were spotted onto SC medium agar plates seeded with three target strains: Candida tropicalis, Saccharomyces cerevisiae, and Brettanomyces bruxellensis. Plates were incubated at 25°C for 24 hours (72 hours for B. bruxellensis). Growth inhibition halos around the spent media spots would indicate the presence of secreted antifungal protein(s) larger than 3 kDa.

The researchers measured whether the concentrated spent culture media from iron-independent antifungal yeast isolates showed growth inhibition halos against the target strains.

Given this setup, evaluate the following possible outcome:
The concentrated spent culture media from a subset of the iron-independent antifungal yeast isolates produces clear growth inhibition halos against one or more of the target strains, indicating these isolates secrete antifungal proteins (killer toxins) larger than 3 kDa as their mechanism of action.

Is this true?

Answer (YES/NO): YES